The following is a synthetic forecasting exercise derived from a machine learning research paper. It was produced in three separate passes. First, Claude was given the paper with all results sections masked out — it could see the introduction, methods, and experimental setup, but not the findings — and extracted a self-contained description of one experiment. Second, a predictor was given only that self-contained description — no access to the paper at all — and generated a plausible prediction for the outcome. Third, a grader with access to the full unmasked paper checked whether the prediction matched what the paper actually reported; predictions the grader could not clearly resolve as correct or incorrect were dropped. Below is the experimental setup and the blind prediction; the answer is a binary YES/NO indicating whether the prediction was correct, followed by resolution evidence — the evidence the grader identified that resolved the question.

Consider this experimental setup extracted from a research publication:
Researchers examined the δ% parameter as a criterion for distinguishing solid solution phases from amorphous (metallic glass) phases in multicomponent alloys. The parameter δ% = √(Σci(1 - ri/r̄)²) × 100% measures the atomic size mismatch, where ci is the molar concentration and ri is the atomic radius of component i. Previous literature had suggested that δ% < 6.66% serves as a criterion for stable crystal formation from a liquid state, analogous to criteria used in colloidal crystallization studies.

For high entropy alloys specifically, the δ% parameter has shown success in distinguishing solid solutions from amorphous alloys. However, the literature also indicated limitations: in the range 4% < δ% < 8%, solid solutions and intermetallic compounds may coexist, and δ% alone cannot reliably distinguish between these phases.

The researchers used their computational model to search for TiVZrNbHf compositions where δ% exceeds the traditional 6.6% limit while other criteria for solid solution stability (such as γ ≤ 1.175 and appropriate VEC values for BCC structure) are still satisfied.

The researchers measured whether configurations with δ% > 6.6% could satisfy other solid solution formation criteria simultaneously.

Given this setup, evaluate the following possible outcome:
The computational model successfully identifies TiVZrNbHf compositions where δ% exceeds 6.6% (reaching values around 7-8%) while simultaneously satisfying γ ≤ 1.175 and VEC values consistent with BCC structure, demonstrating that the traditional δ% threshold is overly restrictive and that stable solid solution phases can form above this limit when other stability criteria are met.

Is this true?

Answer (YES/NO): NO